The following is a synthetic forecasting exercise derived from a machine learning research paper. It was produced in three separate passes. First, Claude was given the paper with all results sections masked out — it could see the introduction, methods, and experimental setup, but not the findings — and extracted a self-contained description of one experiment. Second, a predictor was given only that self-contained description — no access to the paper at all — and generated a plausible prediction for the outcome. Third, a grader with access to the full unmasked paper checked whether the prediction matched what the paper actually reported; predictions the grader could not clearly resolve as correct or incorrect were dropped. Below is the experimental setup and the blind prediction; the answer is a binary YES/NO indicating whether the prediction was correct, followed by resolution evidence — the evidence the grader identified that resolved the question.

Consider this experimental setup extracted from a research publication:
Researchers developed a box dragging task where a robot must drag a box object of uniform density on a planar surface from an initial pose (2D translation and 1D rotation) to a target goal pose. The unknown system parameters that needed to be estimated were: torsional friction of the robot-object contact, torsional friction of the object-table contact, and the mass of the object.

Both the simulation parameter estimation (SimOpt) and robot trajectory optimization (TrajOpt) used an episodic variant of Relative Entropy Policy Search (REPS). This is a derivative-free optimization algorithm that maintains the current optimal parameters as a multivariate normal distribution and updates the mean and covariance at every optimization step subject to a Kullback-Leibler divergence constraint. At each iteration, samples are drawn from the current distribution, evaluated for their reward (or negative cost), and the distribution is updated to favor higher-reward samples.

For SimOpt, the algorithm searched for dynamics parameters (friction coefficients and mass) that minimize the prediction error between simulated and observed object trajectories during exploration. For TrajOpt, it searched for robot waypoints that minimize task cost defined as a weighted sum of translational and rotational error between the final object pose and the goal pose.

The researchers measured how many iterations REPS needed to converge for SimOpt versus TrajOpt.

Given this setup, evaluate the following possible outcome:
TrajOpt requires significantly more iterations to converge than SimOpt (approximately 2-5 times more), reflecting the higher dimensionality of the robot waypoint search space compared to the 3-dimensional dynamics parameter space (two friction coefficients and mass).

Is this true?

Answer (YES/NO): NO